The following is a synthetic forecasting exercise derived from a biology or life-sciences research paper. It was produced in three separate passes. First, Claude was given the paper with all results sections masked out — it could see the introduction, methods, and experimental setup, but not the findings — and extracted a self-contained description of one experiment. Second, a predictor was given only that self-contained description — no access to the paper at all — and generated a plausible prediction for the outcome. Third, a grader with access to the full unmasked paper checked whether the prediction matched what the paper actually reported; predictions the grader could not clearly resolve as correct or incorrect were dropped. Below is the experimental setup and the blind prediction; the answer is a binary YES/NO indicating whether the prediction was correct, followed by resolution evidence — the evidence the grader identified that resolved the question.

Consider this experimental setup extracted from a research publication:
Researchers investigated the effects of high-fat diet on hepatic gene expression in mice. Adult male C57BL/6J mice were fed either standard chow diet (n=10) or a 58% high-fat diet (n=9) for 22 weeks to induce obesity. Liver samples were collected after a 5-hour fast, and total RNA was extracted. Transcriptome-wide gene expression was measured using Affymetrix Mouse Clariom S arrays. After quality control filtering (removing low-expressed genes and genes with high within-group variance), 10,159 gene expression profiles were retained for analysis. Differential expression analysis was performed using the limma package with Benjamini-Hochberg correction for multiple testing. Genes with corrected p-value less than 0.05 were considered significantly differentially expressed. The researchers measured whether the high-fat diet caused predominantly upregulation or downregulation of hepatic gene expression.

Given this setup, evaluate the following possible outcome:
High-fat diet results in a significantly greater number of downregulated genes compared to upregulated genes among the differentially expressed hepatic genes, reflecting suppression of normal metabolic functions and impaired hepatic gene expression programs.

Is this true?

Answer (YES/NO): NO